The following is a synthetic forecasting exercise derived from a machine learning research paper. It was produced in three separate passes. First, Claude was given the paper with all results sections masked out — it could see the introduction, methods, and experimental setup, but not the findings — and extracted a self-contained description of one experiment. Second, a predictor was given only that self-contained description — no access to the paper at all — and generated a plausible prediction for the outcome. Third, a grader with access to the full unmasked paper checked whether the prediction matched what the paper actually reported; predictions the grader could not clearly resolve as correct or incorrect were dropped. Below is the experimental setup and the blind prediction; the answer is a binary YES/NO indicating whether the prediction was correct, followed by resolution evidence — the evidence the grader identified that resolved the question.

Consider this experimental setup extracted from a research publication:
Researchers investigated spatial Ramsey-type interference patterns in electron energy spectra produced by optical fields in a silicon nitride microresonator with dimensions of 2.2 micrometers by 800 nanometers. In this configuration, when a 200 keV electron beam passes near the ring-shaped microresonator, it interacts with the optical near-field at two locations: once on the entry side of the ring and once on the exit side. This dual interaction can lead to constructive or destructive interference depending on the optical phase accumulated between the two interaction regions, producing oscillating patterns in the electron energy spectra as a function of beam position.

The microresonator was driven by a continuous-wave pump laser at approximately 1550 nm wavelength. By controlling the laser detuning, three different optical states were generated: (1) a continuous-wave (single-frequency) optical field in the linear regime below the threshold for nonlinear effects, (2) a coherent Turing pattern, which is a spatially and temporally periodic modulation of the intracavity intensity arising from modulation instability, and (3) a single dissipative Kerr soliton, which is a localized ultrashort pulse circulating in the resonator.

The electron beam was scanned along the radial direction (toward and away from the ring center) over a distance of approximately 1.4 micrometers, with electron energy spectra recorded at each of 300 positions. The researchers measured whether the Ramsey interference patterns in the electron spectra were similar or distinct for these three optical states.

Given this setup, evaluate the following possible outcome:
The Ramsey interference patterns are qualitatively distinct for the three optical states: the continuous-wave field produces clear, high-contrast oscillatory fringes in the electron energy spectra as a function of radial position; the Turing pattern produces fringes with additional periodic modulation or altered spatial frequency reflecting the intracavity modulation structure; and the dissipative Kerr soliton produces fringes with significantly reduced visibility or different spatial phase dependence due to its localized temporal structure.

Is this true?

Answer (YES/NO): YES